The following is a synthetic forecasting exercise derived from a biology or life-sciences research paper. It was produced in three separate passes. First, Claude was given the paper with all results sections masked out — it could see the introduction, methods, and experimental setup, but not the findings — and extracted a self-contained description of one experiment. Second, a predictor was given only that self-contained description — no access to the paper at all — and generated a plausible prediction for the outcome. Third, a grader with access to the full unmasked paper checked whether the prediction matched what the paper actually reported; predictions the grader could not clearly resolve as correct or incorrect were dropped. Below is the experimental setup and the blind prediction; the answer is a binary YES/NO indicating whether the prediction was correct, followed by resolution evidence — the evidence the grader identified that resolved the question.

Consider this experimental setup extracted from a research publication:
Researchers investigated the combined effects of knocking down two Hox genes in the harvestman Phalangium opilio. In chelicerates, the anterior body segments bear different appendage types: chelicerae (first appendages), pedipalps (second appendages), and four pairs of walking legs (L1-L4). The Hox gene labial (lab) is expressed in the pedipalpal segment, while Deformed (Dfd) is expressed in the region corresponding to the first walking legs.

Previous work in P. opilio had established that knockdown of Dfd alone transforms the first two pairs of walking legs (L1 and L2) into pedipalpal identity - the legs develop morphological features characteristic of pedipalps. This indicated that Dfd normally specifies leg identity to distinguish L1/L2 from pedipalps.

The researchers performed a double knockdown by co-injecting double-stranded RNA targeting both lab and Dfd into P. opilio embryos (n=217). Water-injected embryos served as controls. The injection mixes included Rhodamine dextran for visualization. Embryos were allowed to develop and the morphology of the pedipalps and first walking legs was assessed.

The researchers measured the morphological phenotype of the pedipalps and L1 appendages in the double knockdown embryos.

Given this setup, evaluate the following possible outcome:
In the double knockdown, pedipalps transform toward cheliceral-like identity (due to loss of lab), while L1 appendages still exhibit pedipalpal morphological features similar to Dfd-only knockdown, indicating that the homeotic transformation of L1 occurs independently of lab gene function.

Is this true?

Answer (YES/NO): NO